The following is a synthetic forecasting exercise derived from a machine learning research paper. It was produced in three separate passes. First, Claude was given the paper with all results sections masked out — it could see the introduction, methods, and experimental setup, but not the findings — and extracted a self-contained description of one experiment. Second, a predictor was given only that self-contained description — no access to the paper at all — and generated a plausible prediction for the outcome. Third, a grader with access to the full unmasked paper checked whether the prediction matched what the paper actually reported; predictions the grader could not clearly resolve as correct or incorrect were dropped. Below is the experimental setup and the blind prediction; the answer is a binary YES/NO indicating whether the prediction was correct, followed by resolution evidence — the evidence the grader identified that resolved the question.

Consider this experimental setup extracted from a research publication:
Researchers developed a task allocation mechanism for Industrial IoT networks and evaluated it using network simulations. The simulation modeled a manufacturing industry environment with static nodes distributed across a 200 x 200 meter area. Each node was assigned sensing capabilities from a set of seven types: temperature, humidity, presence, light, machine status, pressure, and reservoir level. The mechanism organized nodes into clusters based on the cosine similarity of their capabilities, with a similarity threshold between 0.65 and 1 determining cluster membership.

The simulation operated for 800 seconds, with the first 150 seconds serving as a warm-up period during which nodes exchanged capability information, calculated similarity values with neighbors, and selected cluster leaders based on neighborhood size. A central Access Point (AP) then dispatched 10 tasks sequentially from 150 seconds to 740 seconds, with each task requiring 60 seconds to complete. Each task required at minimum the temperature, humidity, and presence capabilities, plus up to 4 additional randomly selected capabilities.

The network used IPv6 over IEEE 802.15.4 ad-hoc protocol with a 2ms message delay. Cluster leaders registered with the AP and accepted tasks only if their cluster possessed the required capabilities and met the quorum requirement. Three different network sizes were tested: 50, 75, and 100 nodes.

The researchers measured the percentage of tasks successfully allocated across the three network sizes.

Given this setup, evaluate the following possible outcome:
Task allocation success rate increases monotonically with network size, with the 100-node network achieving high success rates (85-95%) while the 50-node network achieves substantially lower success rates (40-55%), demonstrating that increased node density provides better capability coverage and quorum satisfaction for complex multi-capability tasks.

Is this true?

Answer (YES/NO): NO